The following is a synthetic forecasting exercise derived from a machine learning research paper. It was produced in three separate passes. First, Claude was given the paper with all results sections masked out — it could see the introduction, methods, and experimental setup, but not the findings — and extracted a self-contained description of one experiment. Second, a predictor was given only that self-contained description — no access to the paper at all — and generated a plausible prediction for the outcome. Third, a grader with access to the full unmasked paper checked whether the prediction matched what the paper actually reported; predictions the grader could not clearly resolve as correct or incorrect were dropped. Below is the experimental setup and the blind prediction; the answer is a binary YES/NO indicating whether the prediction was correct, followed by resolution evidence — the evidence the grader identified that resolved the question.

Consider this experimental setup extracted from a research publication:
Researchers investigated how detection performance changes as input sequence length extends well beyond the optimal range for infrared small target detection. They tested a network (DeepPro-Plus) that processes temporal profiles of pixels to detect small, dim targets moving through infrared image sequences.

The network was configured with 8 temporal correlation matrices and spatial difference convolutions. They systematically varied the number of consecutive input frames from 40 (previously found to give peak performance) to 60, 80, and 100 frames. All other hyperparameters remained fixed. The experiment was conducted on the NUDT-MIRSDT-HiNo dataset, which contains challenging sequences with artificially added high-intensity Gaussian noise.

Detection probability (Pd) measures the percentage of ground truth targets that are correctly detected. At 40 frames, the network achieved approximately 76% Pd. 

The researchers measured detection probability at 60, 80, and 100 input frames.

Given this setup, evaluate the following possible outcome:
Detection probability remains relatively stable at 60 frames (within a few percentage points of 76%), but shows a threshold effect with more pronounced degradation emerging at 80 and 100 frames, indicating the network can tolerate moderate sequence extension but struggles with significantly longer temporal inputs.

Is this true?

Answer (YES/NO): NO